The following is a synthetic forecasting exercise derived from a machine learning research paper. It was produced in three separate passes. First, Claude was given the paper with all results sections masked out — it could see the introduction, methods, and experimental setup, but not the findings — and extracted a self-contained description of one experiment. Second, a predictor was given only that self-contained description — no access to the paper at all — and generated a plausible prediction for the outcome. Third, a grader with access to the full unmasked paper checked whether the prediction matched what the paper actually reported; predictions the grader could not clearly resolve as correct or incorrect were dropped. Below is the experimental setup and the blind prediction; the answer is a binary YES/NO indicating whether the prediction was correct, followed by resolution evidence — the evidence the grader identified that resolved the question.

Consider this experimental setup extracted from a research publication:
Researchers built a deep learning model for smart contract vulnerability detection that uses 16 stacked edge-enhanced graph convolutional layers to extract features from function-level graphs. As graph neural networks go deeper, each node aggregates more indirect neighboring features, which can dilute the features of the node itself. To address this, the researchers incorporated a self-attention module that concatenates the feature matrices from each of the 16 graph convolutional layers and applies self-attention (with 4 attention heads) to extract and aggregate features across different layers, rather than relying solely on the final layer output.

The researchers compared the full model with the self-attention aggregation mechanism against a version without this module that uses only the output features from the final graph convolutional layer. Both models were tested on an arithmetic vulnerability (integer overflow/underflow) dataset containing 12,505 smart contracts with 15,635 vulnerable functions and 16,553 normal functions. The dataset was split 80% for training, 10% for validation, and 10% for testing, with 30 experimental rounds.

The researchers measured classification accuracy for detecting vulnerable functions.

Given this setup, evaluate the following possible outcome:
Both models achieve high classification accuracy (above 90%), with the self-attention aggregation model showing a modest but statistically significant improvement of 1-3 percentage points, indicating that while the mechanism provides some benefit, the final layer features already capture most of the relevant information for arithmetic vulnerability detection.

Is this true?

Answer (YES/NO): NO